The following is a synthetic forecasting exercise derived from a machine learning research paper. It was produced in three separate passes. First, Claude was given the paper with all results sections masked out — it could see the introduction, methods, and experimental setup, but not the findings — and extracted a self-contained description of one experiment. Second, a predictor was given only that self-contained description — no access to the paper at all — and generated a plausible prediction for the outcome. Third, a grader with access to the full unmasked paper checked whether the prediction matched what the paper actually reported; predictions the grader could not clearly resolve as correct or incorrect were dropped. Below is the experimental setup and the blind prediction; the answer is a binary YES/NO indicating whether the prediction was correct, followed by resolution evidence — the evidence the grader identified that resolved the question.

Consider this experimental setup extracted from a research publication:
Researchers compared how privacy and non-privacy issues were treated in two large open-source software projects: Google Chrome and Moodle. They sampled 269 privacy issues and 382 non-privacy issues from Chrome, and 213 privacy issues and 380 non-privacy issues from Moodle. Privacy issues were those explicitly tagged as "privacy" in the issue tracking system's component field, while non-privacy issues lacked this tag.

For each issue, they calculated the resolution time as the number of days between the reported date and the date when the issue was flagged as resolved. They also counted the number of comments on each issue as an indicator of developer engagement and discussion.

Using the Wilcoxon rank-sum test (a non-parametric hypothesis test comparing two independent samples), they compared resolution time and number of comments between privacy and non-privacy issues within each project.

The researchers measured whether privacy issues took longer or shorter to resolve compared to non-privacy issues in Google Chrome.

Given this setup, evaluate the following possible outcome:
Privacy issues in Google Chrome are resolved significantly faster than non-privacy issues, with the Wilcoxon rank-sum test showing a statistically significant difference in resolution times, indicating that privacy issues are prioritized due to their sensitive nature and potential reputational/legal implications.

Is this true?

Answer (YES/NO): NO